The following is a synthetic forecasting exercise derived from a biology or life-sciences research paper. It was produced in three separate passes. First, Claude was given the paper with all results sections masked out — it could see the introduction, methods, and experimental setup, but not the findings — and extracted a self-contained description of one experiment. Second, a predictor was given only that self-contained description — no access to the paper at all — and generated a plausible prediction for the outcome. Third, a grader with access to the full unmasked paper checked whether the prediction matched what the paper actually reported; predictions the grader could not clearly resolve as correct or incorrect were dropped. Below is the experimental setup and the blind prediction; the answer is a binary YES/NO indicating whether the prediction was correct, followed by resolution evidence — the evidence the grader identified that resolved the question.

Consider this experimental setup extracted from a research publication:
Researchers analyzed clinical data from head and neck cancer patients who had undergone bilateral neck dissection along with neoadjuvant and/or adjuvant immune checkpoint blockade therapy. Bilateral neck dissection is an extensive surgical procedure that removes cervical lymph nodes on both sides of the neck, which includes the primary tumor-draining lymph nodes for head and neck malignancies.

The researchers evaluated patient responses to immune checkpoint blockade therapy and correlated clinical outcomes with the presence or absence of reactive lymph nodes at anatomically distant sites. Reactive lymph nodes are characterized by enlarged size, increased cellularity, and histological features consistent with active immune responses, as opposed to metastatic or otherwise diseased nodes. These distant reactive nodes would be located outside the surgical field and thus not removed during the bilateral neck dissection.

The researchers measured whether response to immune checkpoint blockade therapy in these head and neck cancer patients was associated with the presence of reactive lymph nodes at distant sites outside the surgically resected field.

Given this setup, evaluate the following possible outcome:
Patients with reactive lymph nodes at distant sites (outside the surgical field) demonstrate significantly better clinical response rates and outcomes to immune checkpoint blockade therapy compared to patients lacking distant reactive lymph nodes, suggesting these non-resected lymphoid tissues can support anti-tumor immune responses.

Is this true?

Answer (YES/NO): YES